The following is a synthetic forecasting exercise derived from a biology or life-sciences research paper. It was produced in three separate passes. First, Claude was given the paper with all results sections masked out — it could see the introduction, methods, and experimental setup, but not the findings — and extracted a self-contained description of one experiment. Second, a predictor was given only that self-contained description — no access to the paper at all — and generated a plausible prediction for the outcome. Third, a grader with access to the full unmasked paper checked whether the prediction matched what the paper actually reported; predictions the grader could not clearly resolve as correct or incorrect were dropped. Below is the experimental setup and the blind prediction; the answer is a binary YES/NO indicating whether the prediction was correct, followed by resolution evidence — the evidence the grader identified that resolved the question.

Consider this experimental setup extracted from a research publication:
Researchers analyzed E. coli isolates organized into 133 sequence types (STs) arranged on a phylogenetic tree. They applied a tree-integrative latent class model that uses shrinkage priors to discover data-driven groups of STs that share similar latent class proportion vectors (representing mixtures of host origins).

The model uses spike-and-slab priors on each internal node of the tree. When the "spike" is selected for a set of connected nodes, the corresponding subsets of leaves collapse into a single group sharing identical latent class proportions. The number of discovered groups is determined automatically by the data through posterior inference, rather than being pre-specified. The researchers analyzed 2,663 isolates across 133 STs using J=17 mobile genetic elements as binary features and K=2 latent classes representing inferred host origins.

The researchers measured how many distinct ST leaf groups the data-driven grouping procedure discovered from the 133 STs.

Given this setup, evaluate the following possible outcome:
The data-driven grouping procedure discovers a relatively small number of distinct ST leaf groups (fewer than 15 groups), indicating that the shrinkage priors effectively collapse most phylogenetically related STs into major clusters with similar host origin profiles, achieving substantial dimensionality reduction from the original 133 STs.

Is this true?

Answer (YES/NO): NO